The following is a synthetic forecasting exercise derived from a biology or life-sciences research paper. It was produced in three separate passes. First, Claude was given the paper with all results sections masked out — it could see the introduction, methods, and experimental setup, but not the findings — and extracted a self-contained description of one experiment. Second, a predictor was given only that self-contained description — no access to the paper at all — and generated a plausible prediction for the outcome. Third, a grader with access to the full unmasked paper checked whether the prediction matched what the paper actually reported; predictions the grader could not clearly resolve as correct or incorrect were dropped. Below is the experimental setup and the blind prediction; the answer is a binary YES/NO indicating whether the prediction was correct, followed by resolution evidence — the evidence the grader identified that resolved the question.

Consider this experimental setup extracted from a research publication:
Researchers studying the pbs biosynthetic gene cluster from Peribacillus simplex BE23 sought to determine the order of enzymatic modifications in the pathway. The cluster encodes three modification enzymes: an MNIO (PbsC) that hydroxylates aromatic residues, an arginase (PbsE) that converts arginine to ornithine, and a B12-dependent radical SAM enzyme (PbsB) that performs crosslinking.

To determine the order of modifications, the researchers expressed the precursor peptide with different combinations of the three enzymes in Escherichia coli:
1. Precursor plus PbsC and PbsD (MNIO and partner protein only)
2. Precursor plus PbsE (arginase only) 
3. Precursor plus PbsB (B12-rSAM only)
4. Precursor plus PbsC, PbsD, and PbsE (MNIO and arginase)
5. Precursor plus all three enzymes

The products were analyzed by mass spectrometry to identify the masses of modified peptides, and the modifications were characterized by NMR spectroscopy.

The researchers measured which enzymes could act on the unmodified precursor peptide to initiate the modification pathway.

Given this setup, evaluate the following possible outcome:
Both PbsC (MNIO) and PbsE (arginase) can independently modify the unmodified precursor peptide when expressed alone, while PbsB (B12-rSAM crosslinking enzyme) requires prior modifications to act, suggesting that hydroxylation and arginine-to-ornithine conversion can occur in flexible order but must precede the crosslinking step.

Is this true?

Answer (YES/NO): NO